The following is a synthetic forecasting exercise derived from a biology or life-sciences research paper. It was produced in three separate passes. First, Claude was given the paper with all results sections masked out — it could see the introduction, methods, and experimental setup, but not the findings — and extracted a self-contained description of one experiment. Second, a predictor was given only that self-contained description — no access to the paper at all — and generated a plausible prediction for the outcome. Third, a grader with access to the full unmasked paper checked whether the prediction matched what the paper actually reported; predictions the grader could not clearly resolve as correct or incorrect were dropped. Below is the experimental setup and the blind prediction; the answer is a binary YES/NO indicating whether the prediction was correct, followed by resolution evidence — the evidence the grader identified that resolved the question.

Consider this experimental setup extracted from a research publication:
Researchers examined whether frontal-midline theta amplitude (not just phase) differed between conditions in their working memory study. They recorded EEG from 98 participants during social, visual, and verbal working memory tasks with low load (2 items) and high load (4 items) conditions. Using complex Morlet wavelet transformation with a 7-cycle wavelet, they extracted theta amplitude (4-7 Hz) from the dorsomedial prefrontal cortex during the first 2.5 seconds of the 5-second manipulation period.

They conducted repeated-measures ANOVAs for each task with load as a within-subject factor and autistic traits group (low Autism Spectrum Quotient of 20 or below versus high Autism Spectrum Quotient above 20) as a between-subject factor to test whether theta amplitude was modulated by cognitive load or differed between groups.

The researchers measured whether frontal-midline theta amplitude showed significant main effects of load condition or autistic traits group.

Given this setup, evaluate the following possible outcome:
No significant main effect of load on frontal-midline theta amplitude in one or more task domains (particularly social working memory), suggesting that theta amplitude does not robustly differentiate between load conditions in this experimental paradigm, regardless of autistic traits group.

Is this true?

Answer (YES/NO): NO